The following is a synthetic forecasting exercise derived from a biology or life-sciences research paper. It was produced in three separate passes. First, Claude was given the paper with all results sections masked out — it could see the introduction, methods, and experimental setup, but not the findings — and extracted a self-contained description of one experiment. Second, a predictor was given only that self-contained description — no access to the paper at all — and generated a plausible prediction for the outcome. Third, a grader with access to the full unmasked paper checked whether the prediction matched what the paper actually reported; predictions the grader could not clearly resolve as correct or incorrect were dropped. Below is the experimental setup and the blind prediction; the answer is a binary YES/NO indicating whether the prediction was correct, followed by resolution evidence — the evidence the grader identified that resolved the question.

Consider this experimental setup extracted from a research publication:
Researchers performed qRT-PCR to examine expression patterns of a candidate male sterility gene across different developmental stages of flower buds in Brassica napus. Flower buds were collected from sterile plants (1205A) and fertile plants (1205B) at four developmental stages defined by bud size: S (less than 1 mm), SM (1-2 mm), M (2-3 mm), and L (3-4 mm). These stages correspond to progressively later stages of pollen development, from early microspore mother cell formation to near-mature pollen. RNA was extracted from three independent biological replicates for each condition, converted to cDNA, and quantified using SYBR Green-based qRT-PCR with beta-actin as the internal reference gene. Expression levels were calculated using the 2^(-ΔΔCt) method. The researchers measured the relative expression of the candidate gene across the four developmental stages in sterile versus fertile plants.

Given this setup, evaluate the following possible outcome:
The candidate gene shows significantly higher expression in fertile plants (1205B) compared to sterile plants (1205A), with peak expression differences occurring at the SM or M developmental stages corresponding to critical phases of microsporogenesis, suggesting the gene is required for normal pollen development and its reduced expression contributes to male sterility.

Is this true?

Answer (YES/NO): NO